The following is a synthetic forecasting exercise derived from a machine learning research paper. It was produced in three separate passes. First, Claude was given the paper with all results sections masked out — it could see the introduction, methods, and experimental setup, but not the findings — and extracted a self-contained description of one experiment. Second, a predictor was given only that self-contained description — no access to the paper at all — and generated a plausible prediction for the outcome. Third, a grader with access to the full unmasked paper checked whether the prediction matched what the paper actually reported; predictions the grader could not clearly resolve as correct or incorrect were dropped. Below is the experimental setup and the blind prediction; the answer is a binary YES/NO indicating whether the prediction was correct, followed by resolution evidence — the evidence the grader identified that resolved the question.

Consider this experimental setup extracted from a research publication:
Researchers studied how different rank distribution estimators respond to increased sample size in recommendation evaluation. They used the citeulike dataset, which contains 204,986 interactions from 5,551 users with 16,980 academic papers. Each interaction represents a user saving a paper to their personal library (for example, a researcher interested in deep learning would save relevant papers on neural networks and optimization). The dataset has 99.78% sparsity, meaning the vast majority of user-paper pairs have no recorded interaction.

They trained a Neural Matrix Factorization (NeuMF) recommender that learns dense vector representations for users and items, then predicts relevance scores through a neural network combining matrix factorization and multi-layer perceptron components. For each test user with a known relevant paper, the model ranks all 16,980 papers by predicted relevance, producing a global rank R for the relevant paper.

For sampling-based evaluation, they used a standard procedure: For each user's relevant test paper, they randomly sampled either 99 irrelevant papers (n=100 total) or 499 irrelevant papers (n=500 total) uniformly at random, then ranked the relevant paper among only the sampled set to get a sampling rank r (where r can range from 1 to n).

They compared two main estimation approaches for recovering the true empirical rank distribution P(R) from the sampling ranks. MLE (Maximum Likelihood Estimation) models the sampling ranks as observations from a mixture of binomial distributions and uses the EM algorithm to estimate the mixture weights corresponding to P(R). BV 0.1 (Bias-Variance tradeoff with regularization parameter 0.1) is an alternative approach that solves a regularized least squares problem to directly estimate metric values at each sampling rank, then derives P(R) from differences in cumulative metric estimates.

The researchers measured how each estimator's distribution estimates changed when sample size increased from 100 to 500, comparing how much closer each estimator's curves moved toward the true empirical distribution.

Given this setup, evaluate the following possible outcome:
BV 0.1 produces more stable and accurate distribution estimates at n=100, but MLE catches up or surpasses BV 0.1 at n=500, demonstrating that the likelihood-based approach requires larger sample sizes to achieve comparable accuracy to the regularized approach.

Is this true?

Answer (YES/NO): NO